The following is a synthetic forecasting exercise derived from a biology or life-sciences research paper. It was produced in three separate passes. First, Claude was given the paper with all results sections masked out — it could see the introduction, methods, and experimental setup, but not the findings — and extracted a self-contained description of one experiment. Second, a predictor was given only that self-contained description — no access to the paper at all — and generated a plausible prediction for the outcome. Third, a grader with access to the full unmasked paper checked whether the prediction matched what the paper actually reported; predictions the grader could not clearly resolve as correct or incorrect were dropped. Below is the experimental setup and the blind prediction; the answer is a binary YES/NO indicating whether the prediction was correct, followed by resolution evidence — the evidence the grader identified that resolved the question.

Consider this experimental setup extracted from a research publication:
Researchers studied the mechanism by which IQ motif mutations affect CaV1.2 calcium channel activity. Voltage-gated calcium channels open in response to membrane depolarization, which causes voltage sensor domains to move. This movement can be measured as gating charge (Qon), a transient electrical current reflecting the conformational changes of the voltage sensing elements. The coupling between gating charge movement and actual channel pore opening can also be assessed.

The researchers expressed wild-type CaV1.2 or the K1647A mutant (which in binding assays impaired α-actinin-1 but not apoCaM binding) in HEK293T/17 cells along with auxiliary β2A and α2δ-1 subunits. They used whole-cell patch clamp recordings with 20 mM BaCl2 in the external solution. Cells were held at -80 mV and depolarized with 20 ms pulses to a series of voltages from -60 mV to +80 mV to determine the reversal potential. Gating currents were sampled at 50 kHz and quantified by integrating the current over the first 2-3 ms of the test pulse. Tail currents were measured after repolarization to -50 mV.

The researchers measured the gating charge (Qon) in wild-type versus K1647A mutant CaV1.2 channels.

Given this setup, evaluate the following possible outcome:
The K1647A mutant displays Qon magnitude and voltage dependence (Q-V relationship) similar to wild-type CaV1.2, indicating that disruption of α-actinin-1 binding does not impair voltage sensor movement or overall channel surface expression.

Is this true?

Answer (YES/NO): NO